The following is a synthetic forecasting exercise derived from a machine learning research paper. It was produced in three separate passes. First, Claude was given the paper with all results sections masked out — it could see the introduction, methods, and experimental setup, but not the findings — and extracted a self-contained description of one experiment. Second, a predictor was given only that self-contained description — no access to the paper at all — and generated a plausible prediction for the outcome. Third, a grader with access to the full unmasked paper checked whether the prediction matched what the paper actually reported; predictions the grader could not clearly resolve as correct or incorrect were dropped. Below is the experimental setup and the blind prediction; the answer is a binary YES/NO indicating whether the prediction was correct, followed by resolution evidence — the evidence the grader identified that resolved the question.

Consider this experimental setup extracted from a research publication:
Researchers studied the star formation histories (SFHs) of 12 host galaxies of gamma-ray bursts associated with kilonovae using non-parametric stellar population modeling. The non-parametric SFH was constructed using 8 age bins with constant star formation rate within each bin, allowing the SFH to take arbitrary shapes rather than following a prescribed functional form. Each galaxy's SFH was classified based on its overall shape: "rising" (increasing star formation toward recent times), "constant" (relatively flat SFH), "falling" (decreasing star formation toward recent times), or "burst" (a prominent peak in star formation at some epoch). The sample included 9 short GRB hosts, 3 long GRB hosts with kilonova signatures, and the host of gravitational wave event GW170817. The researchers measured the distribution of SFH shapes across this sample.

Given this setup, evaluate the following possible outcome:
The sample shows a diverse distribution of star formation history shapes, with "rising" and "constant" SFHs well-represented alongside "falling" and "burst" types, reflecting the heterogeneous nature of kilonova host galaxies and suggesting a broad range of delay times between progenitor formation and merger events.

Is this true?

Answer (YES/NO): YES